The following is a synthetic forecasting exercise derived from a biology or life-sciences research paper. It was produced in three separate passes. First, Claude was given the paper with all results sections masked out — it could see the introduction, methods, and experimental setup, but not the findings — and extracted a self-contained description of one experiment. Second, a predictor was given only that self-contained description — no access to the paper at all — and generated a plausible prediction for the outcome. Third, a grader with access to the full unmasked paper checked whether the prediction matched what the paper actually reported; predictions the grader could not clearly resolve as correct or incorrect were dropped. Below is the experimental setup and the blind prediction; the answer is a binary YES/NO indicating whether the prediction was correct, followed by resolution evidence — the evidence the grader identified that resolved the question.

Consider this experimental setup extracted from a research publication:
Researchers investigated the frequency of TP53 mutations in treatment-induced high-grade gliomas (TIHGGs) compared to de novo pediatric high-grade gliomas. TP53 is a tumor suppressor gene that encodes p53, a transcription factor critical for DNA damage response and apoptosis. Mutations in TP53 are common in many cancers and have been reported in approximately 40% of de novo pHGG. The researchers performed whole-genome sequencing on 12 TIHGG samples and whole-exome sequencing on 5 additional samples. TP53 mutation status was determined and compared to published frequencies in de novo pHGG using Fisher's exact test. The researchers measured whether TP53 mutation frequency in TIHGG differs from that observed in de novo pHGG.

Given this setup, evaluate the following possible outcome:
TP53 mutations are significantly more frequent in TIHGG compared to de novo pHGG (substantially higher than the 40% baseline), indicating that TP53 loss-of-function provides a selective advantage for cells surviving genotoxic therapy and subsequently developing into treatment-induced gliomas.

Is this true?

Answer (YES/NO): NO